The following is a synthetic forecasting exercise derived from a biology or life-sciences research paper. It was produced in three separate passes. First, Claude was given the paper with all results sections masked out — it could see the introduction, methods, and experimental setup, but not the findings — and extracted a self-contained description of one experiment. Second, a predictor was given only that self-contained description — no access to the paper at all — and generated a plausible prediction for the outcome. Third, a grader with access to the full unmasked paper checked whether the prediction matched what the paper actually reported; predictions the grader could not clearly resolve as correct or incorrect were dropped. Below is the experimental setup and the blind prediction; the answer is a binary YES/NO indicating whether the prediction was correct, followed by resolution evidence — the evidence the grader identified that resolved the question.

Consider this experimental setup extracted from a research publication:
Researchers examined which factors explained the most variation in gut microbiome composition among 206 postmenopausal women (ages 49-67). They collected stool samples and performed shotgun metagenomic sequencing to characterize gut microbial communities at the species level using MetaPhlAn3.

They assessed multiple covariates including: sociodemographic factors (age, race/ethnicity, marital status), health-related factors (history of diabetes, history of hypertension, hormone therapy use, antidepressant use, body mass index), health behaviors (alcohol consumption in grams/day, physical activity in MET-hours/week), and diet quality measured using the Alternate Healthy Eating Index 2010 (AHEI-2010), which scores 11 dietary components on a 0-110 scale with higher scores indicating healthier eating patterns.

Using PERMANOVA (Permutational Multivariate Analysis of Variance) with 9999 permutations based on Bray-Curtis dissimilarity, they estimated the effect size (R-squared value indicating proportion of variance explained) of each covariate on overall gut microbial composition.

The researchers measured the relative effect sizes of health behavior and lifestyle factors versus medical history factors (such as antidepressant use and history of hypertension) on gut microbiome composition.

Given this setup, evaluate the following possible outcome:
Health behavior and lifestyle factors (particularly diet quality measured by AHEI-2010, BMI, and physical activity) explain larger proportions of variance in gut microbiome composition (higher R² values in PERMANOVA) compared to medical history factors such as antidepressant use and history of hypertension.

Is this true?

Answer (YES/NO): NO